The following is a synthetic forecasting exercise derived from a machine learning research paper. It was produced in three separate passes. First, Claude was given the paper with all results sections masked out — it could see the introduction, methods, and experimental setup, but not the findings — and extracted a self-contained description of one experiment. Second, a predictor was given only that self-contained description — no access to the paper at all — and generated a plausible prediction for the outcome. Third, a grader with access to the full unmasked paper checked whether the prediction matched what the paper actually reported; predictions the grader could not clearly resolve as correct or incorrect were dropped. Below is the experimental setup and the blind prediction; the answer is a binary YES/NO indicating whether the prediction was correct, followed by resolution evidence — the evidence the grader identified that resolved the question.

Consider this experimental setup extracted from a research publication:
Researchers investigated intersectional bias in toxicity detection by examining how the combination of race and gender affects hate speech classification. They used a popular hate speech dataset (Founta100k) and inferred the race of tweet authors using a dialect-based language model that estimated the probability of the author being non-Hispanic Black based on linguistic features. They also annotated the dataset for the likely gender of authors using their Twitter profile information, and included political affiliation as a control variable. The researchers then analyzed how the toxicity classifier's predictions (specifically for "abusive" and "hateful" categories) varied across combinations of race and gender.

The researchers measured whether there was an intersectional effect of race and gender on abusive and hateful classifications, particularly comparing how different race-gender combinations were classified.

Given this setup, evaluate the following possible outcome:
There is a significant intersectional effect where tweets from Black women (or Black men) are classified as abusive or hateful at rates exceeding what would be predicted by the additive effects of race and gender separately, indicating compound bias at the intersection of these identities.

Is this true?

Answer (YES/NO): YES